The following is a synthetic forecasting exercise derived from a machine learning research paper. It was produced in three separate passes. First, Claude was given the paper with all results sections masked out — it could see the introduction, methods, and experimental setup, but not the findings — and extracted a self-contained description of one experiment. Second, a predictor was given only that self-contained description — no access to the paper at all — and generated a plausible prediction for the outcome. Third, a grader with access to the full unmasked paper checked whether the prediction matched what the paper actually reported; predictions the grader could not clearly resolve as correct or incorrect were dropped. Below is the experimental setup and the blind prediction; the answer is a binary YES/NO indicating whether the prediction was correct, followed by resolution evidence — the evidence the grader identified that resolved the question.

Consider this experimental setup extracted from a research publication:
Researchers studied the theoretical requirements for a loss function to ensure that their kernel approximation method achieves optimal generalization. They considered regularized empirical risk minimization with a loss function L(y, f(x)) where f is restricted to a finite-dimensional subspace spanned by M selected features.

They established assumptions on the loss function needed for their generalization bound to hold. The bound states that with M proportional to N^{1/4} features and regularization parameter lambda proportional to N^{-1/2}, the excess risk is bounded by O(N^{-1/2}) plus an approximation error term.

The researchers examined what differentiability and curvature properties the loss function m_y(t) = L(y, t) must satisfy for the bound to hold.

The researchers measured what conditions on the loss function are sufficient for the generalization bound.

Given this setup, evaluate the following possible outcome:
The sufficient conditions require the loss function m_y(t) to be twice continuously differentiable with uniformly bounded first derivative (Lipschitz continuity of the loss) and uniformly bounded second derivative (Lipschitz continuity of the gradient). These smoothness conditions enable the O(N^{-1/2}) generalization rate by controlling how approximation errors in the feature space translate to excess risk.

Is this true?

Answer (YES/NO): NO